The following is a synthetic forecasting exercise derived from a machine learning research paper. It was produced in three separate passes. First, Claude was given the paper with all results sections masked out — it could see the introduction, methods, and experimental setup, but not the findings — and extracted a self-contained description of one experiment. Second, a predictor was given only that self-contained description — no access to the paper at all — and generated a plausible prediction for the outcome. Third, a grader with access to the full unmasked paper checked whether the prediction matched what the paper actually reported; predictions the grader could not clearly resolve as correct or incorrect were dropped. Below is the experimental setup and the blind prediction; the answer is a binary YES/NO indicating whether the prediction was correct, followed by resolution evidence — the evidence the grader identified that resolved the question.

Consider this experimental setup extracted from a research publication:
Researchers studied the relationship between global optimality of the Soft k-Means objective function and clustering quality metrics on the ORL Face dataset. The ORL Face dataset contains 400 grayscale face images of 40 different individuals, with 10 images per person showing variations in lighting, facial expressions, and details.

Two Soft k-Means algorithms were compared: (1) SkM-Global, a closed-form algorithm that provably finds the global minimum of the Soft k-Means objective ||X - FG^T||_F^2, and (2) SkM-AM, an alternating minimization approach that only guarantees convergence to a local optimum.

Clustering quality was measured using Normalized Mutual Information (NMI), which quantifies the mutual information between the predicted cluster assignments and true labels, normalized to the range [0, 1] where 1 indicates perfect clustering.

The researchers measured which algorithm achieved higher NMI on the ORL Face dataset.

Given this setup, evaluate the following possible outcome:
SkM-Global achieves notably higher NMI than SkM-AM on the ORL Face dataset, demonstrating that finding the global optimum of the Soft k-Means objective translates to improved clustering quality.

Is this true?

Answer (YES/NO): NO